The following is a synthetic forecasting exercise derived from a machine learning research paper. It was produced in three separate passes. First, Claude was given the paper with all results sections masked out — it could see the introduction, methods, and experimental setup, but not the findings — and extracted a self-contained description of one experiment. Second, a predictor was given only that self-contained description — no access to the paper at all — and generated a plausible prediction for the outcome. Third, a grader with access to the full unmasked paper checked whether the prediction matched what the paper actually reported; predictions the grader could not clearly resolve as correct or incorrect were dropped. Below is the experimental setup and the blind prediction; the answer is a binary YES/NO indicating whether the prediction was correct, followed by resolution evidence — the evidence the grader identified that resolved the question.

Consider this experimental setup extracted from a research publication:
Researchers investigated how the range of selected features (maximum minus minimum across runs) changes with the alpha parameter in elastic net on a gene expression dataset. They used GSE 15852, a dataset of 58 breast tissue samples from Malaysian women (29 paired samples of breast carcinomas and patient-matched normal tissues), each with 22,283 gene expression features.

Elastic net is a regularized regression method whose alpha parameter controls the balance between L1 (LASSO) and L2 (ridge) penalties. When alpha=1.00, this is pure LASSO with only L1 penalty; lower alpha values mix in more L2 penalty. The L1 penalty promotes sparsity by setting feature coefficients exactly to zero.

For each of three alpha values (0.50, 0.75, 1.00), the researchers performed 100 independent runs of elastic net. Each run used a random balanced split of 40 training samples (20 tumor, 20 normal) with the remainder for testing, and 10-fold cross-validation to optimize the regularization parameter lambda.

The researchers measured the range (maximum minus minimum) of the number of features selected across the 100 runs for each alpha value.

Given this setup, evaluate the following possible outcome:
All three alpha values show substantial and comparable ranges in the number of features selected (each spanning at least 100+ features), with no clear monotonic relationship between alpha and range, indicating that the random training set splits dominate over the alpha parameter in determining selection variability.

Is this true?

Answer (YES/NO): NO